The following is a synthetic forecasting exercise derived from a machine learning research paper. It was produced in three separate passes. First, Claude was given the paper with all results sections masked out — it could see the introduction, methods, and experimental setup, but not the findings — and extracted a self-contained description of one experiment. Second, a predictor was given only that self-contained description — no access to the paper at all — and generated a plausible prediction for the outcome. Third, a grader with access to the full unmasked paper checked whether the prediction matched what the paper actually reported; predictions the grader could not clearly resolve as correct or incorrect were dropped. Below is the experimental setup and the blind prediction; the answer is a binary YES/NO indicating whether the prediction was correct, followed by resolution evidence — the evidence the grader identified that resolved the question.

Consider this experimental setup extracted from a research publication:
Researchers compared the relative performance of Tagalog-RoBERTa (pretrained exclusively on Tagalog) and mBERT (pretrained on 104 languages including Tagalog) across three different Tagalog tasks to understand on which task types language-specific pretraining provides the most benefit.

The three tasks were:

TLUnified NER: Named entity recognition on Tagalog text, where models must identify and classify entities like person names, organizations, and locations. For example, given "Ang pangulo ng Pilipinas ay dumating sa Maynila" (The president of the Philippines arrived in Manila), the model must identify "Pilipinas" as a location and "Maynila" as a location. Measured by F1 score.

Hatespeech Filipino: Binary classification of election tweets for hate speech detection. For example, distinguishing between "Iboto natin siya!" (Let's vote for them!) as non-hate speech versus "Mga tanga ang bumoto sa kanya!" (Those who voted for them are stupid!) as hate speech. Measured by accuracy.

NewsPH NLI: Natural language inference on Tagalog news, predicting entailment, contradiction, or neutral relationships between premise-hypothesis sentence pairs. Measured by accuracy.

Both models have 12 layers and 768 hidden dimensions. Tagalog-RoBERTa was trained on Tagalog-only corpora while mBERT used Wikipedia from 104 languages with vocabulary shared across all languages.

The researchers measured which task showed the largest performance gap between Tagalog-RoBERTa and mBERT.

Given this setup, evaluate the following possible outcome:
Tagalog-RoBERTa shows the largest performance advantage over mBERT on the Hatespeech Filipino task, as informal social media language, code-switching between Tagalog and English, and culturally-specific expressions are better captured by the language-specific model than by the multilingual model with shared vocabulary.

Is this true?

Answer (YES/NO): YES